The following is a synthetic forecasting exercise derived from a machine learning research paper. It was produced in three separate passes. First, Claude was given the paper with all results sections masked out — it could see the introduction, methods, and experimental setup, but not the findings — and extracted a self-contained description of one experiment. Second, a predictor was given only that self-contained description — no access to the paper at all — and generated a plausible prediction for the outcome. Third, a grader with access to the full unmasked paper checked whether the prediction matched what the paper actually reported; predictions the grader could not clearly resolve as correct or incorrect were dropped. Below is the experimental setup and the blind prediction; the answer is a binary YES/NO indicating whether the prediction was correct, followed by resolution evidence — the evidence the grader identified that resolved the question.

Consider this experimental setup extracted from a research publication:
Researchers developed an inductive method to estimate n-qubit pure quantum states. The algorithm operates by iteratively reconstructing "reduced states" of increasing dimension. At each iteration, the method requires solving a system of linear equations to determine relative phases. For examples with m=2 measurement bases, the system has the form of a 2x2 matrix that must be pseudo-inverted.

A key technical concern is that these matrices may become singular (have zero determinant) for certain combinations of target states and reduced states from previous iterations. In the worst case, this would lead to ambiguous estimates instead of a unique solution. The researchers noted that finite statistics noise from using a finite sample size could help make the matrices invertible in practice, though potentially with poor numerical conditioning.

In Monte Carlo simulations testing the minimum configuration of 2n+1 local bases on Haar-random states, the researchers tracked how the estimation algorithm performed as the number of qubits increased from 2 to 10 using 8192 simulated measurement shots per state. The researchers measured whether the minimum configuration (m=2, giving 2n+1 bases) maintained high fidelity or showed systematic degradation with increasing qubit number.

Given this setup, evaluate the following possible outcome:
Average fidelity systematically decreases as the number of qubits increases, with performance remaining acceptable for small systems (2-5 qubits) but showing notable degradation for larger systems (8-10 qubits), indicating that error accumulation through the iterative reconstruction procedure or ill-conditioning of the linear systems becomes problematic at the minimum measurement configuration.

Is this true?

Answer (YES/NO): NO